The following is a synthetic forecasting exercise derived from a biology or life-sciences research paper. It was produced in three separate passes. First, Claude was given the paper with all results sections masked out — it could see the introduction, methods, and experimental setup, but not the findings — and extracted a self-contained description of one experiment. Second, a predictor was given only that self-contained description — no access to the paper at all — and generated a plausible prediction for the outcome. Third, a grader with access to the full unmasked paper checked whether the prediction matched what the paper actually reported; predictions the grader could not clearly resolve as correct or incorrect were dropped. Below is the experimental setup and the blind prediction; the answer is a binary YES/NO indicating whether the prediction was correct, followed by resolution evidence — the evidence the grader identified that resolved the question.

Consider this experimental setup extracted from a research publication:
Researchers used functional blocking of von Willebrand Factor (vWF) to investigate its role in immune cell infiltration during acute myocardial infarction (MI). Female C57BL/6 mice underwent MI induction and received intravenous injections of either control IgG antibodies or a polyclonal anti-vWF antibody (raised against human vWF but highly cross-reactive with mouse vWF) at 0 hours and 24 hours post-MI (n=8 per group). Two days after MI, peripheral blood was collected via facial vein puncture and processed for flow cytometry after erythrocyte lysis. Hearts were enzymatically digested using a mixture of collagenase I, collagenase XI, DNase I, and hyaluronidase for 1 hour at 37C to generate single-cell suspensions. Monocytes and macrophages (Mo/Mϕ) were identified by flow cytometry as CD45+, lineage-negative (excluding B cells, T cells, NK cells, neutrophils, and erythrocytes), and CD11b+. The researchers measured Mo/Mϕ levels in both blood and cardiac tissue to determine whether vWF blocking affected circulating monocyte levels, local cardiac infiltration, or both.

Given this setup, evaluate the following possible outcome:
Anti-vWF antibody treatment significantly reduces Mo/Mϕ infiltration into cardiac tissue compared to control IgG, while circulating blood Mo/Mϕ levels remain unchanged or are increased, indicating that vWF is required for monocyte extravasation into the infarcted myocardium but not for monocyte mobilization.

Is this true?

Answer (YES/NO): YES